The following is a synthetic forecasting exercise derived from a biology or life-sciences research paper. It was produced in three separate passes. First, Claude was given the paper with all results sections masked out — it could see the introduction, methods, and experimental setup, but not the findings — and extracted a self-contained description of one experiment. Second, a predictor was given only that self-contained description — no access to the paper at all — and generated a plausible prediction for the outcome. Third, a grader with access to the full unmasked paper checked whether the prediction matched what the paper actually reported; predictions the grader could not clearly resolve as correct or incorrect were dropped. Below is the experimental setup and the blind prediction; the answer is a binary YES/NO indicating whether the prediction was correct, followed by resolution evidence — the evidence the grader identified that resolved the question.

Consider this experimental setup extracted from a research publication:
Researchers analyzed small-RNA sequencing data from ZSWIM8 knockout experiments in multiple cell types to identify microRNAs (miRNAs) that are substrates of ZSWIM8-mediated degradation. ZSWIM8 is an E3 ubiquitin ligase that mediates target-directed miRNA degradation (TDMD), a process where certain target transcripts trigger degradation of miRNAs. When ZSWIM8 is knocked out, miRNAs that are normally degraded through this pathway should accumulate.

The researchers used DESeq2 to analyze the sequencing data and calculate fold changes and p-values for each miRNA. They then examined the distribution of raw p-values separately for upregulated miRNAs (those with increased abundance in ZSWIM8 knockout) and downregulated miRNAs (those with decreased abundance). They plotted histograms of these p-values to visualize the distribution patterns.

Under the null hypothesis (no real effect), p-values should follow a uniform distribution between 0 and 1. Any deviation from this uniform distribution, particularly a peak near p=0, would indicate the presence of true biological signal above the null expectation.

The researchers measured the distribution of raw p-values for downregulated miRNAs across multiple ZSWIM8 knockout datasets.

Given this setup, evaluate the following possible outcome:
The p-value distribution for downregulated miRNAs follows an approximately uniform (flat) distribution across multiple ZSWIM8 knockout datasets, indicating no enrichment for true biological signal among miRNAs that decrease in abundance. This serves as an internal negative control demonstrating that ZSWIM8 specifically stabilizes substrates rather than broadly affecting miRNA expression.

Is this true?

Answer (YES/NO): NO